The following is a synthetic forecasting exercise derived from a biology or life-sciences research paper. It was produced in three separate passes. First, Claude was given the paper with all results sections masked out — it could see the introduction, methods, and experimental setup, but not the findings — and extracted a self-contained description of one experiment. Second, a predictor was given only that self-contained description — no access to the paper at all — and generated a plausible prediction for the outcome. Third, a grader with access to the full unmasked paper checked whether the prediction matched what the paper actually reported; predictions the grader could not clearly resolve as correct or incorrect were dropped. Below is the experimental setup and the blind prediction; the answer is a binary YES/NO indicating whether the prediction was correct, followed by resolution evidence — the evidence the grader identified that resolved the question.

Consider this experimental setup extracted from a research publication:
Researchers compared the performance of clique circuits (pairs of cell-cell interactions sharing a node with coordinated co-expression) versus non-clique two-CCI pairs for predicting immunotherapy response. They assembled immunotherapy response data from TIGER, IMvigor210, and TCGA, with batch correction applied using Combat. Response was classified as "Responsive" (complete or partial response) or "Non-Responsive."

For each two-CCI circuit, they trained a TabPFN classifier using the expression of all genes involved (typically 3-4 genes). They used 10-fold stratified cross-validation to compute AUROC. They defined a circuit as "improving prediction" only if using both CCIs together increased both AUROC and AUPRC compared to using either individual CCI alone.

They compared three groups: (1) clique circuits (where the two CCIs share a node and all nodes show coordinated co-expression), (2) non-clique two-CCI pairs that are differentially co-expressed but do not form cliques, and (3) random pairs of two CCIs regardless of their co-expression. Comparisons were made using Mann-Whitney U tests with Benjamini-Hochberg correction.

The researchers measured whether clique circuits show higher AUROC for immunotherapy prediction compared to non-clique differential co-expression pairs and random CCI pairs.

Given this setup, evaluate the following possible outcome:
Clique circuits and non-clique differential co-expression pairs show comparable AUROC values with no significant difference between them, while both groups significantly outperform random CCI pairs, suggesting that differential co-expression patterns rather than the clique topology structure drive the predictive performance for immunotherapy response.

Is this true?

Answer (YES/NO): NO